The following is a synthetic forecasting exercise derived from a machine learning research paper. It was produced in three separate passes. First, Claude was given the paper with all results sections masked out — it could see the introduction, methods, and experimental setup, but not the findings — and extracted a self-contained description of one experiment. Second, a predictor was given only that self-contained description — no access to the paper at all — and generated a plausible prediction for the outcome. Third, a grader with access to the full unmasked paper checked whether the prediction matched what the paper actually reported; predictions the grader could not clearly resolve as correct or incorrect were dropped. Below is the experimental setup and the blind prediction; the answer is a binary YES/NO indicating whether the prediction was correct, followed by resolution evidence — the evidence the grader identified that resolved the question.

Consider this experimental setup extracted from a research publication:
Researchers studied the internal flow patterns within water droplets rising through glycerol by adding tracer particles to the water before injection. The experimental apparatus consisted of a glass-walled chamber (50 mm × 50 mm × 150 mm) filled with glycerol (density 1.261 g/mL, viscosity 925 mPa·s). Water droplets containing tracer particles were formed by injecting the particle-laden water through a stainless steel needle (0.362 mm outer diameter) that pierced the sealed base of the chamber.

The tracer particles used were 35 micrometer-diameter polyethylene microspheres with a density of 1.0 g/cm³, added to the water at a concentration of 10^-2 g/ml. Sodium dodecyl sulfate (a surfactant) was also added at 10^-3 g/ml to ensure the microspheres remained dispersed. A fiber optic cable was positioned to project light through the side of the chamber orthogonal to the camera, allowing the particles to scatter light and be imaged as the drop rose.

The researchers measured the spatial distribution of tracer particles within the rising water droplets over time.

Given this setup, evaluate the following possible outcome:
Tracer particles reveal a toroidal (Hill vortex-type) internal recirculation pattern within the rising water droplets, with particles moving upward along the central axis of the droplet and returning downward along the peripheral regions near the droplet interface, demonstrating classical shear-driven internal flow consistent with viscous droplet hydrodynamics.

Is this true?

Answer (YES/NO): NO